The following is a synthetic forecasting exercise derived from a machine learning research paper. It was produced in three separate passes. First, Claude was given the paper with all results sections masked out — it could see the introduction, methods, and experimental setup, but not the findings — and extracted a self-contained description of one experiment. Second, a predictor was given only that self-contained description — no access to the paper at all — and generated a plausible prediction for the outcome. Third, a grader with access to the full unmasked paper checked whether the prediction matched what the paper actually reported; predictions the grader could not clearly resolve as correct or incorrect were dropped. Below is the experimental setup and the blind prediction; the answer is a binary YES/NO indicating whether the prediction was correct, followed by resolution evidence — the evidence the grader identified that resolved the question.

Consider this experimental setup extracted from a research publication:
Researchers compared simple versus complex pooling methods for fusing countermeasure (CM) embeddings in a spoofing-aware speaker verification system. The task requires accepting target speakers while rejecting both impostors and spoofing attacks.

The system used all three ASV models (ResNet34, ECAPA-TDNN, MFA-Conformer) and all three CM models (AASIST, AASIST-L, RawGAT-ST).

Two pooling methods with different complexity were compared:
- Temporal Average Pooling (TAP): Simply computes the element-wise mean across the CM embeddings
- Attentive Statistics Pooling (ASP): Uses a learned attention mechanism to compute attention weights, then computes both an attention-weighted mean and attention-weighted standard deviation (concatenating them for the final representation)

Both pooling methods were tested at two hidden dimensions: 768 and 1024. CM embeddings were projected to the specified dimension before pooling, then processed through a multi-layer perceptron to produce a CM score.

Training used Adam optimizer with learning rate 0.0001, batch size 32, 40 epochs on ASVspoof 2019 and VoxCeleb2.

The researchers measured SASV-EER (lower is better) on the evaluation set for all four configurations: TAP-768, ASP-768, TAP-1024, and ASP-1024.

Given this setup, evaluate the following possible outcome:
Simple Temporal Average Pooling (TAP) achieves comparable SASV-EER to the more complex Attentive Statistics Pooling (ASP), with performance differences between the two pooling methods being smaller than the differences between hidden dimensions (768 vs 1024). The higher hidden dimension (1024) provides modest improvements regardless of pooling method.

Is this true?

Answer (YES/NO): NO